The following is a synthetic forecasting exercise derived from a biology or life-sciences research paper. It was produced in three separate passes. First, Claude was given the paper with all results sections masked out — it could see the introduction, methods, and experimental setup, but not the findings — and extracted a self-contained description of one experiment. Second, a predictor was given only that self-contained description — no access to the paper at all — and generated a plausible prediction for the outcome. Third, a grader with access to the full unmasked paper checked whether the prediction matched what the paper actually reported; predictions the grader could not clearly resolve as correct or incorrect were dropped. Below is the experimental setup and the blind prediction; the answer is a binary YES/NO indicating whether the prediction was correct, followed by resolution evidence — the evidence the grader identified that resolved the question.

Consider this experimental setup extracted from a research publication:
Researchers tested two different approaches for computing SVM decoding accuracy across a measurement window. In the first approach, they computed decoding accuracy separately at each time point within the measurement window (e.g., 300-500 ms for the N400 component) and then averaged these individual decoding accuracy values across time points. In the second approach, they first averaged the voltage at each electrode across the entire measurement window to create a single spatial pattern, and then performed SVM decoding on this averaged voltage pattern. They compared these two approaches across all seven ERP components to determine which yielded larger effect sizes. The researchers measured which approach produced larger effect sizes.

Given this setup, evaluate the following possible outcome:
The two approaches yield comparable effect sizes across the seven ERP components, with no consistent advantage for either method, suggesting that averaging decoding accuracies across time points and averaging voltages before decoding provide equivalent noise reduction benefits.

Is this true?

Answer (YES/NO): NO